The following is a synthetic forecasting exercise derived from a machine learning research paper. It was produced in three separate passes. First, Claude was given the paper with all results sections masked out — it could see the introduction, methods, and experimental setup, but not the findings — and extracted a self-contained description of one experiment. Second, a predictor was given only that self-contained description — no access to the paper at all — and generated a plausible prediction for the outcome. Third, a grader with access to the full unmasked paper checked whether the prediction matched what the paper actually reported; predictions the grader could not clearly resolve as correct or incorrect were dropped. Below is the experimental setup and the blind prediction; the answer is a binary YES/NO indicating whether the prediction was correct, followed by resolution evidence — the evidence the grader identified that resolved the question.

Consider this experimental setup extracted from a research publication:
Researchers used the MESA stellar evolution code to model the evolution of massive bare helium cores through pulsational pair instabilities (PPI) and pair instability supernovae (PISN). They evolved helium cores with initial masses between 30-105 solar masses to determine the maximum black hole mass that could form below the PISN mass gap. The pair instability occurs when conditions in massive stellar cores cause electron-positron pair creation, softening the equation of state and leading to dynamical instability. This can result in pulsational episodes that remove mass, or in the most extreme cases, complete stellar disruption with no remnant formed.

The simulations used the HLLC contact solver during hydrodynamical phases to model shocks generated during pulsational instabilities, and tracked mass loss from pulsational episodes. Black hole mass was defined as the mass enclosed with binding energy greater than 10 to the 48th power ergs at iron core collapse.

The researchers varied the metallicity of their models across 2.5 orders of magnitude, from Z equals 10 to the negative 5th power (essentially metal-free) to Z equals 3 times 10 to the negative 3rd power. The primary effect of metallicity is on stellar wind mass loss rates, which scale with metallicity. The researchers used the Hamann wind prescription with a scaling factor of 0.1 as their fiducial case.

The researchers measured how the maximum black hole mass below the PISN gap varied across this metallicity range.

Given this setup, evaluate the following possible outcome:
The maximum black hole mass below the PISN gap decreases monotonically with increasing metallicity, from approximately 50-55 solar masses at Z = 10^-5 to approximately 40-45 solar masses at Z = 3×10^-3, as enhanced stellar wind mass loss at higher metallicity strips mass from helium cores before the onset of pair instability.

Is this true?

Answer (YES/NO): NO